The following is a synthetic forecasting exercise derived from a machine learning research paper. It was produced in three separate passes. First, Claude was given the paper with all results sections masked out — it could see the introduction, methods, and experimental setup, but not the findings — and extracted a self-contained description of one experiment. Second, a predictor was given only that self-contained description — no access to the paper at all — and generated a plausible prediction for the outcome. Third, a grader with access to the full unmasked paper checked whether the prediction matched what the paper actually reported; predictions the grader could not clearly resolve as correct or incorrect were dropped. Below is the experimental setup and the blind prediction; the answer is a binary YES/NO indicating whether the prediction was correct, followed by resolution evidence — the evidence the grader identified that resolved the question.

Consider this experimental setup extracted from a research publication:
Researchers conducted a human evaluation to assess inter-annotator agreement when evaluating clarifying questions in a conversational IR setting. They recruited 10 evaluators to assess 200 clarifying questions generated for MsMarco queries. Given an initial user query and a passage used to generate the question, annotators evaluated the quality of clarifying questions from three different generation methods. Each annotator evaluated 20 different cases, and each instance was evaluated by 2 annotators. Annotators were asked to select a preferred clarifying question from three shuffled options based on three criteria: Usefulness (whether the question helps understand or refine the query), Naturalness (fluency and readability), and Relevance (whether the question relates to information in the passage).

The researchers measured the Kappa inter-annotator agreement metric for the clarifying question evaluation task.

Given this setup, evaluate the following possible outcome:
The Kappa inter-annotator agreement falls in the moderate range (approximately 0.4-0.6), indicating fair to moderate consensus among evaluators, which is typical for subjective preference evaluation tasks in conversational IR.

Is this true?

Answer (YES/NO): NO